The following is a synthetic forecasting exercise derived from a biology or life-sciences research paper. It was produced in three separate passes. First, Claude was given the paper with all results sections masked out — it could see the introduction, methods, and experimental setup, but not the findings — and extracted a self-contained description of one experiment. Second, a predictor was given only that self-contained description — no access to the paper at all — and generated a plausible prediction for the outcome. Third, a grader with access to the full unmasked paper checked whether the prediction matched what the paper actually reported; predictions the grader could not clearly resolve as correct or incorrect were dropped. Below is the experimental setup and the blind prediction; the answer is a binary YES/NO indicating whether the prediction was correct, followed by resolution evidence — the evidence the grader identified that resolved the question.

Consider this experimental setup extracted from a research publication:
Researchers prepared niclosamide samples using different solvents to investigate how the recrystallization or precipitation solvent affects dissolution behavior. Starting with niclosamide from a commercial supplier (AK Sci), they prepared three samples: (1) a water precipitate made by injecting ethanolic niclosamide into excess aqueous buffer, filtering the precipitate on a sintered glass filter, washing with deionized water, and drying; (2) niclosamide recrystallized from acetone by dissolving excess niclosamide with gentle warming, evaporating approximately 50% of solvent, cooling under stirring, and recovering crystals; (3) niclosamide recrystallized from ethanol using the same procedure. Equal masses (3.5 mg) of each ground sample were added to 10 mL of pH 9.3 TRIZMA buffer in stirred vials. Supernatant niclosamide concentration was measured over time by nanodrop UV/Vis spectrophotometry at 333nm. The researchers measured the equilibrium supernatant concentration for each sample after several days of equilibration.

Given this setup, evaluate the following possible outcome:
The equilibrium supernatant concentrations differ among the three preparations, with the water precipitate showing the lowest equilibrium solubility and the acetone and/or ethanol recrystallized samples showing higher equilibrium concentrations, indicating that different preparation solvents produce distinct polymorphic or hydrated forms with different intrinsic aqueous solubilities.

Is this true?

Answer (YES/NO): NO